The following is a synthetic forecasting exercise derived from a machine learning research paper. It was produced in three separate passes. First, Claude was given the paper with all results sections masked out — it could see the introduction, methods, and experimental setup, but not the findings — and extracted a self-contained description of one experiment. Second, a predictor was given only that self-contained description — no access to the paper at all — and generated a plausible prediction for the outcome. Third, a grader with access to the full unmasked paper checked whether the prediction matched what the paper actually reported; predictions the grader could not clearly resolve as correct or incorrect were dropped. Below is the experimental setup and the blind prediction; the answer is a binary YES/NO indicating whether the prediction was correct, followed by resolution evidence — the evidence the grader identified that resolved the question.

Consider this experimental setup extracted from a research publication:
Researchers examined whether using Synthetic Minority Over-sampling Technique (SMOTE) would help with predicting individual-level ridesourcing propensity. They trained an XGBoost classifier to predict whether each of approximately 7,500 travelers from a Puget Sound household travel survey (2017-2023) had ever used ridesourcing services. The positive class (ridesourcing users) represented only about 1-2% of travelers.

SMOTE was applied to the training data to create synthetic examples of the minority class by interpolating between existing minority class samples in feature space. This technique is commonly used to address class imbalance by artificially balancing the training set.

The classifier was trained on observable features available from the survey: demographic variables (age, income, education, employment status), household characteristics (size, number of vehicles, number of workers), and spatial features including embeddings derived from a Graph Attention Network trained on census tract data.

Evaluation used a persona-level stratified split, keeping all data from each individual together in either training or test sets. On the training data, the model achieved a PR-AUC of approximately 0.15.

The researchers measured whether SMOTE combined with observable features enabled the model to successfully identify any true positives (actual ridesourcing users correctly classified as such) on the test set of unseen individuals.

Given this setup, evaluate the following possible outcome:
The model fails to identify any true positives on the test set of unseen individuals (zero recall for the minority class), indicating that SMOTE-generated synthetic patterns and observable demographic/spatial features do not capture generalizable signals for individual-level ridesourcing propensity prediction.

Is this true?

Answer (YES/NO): YES